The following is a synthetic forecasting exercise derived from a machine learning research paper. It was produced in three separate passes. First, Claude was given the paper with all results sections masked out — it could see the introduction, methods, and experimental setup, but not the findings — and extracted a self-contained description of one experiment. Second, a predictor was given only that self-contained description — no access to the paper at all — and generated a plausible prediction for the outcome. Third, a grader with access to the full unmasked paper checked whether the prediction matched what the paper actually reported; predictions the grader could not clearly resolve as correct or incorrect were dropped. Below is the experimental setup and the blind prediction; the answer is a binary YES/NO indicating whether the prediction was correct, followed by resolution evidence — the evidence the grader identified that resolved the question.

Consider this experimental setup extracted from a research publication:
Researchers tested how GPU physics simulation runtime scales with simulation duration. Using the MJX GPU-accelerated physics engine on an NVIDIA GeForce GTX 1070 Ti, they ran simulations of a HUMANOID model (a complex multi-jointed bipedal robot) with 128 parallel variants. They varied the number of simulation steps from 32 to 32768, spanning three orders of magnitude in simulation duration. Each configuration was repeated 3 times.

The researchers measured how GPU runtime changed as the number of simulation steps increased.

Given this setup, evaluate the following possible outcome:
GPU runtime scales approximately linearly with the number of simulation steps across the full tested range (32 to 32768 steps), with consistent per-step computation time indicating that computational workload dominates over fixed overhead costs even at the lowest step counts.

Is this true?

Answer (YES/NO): NO